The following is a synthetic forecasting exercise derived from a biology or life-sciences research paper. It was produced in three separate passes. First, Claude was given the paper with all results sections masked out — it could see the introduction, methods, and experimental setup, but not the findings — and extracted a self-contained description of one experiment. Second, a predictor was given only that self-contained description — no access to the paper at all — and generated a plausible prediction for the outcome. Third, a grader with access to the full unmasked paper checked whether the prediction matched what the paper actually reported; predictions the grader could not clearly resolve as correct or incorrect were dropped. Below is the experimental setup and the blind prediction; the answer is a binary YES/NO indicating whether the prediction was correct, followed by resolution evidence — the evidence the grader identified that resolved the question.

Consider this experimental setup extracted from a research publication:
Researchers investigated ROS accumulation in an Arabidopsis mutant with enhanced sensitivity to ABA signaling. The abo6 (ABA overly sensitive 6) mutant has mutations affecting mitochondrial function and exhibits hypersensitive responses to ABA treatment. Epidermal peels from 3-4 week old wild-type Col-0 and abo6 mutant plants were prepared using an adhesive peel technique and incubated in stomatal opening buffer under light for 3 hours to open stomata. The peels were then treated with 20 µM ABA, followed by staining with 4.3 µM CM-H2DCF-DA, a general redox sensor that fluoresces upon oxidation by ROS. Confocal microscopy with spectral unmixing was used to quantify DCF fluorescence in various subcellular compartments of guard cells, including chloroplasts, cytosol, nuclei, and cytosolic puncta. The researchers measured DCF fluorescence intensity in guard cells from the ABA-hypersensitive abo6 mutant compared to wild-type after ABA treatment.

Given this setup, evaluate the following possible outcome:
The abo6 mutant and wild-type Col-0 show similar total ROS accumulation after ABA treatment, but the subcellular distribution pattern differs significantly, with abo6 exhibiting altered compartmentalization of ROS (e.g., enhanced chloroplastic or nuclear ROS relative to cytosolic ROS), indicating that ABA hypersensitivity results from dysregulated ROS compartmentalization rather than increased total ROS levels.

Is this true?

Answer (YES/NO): NO